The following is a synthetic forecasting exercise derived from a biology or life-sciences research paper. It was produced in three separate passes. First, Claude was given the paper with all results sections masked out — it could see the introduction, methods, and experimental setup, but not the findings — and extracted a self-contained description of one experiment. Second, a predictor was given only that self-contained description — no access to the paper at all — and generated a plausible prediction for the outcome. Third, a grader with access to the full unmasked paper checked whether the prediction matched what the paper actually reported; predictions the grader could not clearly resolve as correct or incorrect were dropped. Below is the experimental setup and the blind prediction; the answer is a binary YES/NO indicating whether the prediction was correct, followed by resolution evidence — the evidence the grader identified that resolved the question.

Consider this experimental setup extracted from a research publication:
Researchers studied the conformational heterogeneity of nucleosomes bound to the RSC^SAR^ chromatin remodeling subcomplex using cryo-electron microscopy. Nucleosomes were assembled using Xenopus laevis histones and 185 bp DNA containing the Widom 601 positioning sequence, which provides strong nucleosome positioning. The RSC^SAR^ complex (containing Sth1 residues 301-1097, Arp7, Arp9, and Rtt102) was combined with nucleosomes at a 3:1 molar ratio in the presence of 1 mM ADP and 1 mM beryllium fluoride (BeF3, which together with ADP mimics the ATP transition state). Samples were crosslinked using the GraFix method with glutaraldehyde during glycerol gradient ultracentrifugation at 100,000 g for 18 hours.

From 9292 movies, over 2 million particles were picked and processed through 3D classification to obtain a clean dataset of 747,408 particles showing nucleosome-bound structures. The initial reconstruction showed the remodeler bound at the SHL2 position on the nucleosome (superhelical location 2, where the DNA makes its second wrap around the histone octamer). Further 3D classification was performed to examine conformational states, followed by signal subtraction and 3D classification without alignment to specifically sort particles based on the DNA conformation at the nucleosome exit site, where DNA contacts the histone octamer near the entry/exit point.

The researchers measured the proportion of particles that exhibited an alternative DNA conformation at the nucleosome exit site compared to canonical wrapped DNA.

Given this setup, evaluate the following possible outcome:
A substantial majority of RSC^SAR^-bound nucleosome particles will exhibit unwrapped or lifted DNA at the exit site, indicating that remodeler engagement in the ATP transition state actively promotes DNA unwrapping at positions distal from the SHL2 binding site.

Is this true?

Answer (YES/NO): NO